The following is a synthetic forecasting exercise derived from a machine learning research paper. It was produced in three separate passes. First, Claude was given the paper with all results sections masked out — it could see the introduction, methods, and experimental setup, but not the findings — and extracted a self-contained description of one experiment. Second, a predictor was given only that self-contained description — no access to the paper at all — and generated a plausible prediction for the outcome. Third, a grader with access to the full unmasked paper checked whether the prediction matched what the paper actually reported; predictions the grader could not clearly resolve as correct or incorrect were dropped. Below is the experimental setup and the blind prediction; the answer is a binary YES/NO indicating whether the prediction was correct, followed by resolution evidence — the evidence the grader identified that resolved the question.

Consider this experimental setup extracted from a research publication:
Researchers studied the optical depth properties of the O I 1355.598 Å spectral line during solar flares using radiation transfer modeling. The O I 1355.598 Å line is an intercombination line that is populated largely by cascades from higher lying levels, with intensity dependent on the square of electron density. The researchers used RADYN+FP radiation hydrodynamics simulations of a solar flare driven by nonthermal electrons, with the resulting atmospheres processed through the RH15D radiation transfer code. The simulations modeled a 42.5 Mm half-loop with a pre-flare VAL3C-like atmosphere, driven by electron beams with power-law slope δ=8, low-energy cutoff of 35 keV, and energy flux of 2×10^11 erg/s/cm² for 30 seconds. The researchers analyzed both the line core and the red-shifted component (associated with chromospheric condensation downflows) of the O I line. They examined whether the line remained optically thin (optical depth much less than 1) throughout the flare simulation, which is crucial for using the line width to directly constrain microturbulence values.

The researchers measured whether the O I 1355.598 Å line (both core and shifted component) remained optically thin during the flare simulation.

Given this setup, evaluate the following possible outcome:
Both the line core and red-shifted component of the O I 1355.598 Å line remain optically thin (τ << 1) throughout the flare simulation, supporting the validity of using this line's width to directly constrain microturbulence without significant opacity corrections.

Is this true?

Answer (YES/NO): YES